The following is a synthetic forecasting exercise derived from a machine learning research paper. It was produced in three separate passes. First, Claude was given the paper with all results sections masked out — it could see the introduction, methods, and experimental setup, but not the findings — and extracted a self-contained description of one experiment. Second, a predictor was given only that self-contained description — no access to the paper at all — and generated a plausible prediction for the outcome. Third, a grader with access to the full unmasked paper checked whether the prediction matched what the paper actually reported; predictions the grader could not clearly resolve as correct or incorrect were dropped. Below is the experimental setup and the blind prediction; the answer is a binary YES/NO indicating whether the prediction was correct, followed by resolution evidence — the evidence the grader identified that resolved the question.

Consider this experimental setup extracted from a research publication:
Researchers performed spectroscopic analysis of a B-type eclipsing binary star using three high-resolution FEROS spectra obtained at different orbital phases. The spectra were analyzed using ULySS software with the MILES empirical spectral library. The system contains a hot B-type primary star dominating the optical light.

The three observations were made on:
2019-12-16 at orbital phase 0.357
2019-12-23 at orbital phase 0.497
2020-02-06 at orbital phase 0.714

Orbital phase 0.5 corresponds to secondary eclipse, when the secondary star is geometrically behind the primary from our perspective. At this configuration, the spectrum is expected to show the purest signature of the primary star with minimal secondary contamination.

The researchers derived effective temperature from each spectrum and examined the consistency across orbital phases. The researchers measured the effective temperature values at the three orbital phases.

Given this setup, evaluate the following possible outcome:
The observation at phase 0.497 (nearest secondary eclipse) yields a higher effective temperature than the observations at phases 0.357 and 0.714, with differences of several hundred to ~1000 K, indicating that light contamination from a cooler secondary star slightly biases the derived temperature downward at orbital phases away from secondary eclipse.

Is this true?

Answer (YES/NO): YES